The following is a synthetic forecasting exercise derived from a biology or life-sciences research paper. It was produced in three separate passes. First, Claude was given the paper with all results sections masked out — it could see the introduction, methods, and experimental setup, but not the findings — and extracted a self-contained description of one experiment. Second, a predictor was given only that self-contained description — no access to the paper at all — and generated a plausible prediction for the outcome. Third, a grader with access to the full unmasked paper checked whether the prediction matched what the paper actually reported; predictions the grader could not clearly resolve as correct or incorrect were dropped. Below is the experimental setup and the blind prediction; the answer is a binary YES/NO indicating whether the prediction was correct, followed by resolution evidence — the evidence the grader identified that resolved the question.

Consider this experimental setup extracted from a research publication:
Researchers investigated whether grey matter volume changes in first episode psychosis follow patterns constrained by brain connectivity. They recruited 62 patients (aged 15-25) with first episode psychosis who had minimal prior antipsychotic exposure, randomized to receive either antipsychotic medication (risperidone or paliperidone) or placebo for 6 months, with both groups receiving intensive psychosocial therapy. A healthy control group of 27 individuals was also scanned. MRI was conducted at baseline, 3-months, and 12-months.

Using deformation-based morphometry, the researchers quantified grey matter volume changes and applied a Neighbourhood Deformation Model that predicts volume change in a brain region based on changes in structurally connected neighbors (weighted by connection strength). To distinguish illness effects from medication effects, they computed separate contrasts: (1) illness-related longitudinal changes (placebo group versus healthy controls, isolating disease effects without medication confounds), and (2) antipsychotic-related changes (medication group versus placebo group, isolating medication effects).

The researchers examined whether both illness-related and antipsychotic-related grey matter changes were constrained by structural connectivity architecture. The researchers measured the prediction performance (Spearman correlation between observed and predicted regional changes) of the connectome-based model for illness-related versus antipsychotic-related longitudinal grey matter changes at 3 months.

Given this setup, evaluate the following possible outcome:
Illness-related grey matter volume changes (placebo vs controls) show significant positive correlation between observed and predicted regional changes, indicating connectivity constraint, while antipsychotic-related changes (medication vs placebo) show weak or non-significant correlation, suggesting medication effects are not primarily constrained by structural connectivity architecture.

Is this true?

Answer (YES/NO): NO